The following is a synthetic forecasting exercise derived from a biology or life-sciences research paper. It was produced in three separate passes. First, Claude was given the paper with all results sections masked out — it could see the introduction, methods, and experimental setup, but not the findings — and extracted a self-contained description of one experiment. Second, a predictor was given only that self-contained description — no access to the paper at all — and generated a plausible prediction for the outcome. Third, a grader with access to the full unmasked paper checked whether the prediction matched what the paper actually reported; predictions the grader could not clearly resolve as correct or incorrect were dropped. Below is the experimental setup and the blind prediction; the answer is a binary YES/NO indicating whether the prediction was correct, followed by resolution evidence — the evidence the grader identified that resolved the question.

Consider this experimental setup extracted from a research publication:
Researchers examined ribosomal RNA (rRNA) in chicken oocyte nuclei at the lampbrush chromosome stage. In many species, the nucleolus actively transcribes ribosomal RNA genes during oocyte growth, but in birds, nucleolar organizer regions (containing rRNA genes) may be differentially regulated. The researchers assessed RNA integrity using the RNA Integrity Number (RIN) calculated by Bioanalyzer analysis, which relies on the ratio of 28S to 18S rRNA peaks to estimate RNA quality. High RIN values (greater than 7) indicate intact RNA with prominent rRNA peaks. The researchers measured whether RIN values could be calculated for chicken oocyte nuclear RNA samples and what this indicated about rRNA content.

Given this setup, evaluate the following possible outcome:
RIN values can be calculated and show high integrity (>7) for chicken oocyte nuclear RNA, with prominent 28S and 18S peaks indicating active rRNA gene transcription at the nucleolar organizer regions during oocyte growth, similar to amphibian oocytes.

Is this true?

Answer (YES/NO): NO